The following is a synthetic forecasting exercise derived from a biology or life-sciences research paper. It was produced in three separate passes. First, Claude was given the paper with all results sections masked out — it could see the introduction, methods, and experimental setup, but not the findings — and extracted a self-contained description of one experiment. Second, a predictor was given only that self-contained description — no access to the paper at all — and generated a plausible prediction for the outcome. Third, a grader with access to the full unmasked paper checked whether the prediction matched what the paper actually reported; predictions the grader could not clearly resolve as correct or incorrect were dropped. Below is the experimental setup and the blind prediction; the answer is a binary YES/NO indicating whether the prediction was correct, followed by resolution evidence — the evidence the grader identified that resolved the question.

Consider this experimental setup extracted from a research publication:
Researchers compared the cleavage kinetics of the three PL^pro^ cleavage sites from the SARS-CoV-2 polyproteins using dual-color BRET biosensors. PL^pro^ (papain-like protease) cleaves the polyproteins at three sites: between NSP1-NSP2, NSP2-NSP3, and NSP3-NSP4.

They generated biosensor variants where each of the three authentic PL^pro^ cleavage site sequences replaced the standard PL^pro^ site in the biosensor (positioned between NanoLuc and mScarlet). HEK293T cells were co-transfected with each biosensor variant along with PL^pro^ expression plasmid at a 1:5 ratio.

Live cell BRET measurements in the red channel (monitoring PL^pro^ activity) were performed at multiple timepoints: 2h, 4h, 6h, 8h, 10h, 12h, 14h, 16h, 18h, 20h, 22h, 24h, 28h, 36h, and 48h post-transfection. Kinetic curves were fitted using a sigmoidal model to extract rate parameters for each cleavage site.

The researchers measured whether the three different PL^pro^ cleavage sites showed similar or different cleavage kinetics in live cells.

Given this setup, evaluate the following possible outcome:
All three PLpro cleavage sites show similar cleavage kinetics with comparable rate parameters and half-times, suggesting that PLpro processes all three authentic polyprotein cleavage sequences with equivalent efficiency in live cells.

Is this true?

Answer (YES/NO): YES